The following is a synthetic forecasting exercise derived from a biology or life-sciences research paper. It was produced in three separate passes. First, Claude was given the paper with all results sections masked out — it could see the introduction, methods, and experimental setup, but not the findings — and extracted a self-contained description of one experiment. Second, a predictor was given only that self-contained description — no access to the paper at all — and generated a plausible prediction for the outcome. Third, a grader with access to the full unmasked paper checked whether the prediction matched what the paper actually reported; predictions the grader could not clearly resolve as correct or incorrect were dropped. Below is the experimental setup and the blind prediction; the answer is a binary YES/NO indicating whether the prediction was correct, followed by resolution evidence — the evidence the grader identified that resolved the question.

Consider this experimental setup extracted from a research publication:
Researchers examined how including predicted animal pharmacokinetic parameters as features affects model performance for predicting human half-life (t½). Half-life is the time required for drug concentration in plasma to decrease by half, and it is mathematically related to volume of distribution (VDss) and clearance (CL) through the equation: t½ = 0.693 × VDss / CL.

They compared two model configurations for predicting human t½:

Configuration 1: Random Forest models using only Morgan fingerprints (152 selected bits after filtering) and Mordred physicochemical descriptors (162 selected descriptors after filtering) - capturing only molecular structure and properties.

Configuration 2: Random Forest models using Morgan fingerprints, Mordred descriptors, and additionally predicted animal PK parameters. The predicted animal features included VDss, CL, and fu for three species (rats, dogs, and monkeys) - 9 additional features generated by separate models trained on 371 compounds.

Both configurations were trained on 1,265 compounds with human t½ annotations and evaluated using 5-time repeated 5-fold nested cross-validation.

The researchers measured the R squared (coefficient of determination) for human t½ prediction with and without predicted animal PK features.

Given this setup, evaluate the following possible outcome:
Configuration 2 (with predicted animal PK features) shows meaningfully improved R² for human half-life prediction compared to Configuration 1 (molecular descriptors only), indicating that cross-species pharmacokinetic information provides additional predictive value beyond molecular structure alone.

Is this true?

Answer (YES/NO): YES